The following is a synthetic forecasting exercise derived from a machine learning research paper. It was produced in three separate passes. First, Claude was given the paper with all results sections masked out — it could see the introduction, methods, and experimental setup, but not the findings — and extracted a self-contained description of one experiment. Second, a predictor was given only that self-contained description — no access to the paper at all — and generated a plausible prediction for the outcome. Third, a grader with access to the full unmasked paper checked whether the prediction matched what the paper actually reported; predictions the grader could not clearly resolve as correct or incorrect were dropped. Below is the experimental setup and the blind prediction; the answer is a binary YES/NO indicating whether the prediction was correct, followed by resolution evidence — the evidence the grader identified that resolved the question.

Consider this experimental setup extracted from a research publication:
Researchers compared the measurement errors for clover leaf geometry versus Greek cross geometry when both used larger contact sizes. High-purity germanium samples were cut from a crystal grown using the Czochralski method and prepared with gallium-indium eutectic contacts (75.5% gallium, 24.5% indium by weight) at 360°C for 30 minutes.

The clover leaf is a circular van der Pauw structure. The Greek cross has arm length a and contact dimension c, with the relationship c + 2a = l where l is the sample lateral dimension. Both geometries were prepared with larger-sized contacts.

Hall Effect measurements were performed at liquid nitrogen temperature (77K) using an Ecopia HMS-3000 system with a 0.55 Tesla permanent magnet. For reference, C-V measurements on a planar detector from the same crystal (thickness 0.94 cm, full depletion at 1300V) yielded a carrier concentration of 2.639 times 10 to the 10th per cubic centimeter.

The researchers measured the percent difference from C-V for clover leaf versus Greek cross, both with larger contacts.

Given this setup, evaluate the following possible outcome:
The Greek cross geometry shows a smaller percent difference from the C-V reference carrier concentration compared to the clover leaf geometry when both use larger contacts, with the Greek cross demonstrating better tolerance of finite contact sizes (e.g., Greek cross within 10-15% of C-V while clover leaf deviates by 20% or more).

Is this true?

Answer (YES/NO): NO